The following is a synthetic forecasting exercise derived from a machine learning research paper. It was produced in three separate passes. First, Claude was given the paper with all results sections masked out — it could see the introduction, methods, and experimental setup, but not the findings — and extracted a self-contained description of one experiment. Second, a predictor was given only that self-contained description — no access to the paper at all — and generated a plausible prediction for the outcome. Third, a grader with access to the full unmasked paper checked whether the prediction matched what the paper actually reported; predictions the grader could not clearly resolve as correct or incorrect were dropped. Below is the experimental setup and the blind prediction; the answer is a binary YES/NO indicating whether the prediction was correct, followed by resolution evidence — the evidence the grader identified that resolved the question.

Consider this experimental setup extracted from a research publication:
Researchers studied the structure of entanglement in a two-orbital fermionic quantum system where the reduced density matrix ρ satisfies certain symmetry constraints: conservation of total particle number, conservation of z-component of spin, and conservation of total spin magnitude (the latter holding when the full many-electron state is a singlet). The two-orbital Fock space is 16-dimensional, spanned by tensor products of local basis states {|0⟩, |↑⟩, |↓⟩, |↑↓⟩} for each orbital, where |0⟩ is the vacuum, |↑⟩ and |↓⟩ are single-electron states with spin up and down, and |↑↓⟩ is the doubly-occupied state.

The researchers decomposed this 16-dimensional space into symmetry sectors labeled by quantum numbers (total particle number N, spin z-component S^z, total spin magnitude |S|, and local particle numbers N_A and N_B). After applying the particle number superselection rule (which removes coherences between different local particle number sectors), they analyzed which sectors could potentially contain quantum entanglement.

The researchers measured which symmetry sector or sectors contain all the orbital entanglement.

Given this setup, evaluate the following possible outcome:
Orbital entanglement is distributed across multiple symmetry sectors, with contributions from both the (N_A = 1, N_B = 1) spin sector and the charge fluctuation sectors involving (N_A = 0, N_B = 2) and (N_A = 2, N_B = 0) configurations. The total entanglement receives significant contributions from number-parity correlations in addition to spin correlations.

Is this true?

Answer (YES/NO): NO